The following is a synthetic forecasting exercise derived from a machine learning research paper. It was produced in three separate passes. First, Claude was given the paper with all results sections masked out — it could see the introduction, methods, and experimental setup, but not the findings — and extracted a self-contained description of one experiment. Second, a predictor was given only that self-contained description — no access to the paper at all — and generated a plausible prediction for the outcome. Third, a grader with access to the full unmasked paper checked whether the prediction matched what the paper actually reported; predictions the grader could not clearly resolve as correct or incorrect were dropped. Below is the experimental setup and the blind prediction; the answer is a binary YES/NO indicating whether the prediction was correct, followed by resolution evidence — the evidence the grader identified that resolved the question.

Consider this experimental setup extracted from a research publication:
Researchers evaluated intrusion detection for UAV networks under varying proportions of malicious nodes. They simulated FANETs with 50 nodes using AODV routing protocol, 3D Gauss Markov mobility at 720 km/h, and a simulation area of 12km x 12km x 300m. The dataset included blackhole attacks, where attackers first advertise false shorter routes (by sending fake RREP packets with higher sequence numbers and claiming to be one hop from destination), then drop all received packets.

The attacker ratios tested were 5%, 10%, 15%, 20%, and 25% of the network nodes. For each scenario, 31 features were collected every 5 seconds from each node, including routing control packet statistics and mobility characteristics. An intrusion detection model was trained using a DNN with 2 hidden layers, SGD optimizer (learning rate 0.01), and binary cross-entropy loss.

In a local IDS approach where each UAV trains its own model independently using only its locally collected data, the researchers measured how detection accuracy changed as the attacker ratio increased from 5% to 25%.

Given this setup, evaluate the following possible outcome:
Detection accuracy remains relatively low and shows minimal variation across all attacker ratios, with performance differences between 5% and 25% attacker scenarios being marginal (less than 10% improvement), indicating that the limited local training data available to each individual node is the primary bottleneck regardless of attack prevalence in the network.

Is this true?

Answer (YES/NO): NO